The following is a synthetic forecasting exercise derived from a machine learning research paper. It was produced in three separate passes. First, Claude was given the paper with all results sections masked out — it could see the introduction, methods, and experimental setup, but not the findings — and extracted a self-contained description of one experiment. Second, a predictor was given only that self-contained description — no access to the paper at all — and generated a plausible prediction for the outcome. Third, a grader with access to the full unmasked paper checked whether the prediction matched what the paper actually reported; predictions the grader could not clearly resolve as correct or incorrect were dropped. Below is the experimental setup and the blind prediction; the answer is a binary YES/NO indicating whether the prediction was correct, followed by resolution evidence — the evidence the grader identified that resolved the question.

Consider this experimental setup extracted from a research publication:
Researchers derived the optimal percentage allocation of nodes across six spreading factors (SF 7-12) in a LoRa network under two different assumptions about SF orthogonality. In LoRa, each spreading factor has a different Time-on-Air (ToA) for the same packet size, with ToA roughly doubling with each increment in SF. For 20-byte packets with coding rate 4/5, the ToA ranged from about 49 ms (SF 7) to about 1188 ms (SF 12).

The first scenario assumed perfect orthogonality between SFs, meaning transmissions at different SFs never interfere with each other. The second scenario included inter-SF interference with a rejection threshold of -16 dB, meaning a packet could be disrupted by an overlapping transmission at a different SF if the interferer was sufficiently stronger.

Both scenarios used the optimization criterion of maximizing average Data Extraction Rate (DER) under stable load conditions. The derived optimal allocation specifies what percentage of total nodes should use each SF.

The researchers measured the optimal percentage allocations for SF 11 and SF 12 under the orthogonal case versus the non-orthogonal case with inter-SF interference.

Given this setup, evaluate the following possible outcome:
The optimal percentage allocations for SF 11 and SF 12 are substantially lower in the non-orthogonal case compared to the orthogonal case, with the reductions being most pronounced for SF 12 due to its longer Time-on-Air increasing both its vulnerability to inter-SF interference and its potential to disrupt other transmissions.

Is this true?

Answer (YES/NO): YES